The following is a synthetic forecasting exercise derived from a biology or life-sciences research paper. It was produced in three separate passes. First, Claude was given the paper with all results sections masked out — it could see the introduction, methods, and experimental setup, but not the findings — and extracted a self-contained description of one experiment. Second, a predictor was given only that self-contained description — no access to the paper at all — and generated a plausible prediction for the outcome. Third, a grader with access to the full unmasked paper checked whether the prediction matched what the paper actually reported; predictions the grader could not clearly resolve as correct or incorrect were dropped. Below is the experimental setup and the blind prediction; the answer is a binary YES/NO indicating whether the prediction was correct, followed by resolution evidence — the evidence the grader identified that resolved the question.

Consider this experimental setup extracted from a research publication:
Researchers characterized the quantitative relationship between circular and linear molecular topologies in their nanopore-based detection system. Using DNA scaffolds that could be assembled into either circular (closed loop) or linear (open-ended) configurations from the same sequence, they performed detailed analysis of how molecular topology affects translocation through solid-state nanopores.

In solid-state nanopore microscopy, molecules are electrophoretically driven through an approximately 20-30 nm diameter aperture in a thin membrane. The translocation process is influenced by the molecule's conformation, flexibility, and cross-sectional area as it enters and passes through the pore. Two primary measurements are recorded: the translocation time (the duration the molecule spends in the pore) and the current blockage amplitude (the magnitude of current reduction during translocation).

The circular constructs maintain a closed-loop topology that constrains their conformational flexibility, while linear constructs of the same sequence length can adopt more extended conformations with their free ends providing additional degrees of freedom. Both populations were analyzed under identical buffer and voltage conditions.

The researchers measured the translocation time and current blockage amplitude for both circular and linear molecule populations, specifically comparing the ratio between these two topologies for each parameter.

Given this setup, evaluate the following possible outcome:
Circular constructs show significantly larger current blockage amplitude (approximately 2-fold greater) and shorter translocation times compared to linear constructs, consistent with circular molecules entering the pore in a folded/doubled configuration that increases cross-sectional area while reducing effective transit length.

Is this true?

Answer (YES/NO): YES